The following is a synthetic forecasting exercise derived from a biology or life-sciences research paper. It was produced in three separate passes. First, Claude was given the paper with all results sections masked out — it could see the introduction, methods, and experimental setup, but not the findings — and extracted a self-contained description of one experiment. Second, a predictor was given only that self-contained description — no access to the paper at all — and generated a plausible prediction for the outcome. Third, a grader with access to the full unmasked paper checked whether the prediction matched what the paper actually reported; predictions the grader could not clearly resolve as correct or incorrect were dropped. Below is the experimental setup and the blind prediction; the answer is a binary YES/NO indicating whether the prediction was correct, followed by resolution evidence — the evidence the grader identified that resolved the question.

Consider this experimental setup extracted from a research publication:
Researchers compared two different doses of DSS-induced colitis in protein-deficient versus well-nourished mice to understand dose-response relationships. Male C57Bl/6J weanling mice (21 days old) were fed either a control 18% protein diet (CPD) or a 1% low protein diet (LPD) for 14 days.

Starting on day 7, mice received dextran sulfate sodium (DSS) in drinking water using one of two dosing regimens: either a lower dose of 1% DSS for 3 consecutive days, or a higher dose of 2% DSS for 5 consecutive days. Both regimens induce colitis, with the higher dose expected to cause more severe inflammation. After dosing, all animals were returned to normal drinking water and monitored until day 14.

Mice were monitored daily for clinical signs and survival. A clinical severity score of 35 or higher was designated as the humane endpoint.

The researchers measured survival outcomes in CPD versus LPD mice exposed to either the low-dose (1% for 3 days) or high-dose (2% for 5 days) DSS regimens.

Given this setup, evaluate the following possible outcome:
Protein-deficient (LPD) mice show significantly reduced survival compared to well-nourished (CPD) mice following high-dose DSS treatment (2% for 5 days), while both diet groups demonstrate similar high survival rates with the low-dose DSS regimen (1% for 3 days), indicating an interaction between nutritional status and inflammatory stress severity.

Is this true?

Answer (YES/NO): NO